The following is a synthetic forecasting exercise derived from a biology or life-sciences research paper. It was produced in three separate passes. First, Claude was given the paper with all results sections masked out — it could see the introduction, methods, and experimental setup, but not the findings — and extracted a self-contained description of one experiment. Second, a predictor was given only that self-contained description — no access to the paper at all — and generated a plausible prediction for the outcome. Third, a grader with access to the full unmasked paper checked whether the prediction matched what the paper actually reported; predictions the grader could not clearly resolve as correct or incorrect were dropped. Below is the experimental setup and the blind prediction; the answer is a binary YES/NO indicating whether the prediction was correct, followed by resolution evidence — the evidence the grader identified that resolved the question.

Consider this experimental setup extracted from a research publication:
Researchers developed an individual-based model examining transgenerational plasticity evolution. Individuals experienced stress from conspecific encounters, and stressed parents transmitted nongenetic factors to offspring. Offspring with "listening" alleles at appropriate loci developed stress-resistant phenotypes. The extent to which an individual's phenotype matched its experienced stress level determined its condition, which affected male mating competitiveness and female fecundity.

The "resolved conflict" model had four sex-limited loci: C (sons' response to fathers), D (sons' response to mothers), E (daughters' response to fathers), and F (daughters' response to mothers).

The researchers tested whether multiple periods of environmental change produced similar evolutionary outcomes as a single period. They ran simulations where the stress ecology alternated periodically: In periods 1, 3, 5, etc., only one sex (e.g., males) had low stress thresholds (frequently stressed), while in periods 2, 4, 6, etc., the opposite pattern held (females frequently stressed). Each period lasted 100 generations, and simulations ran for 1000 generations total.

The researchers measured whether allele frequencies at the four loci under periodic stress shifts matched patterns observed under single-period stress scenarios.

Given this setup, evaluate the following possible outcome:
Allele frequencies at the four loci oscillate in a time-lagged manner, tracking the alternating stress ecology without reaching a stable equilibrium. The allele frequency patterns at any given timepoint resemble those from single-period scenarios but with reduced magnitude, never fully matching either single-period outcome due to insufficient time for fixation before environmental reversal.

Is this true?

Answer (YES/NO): NO